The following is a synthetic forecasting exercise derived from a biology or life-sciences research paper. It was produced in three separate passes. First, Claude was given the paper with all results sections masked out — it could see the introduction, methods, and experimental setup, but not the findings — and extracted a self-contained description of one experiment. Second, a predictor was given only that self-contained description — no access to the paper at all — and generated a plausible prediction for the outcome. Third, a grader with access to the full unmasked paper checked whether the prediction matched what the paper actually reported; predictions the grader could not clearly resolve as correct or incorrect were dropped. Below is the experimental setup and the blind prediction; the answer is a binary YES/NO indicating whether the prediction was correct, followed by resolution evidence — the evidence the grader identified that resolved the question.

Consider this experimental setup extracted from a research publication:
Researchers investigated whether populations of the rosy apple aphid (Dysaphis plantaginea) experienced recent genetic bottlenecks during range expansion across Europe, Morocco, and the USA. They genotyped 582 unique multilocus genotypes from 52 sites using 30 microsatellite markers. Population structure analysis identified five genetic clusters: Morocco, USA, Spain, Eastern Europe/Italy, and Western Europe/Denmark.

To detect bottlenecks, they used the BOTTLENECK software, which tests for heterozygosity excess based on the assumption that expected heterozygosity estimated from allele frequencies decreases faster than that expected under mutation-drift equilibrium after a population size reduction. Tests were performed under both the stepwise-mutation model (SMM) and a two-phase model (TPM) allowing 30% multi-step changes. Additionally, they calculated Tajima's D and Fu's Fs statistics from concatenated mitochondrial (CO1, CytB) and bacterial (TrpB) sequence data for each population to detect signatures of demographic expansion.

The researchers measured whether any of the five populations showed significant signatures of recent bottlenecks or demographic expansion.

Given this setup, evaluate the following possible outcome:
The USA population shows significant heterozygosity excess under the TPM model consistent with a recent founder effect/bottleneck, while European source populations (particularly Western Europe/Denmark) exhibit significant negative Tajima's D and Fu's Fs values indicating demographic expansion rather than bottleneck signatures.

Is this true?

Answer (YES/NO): NO